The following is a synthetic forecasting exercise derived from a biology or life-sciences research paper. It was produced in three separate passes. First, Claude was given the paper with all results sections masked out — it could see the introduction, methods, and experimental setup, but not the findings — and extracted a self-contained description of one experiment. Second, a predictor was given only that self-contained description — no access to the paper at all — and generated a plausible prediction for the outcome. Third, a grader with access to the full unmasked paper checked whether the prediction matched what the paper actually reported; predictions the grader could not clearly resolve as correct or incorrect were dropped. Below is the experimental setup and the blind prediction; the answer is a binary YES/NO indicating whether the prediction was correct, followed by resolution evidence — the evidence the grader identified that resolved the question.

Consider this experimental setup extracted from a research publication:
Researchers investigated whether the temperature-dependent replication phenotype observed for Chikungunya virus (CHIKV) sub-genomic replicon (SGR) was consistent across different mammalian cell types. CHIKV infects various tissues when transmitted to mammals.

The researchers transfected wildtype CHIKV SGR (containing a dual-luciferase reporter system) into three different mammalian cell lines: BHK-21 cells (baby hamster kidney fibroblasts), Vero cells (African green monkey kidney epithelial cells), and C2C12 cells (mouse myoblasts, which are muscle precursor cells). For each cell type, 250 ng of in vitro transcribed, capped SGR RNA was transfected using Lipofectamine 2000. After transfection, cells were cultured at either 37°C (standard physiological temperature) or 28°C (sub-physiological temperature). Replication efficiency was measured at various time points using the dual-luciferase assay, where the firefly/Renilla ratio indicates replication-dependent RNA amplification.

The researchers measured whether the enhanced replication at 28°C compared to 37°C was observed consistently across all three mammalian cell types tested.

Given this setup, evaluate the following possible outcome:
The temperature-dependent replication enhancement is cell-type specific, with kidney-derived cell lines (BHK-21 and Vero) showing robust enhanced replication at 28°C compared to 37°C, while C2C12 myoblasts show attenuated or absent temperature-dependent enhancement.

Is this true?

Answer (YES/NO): NO